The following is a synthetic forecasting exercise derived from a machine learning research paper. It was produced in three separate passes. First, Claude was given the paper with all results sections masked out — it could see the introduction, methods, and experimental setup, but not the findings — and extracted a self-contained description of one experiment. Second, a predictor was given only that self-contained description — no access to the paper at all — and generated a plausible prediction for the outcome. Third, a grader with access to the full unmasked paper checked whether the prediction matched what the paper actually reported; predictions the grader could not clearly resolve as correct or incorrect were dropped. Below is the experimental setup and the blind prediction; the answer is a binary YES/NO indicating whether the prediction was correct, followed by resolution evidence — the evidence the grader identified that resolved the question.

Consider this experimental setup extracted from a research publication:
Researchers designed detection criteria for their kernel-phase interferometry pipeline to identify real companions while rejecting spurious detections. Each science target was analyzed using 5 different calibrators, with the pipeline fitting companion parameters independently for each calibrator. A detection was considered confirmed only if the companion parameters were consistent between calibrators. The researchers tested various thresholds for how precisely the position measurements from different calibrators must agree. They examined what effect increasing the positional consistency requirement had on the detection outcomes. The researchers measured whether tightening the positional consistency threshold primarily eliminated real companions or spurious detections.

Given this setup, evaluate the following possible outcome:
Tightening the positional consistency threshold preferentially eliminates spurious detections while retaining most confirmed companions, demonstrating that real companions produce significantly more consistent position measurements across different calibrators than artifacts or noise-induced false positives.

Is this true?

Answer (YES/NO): NO